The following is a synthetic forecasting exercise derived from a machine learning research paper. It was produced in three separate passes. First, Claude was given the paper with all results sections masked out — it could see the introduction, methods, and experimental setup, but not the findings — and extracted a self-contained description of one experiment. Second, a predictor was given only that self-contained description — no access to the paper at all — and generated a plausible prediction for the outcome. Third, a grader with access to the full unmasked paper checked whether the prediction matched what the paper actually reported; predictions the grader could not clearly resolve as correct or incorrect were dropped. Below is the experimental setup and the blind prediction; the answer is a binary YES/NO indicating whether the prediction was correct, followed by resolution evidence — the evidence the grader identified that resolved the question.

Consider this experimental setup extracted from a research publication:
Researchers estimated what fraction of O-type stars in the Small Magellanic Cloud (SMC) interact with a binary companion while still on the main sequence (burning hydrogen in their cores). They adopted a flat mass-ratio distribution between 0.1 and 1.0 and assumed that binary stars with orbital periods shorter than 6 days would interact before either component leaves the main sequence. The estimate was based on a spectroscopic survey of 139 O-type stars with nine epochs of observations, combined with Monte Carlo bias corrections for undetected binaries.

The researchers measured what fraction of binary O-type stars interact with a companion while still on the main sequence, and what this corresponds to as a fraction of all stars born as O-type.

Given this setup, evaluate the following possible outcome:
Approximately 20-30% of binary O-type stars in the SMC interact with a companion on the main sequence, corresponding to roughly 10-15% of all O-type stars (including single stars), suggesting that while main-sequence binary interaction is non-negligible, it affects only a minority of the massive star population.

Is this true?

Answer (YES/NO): NO